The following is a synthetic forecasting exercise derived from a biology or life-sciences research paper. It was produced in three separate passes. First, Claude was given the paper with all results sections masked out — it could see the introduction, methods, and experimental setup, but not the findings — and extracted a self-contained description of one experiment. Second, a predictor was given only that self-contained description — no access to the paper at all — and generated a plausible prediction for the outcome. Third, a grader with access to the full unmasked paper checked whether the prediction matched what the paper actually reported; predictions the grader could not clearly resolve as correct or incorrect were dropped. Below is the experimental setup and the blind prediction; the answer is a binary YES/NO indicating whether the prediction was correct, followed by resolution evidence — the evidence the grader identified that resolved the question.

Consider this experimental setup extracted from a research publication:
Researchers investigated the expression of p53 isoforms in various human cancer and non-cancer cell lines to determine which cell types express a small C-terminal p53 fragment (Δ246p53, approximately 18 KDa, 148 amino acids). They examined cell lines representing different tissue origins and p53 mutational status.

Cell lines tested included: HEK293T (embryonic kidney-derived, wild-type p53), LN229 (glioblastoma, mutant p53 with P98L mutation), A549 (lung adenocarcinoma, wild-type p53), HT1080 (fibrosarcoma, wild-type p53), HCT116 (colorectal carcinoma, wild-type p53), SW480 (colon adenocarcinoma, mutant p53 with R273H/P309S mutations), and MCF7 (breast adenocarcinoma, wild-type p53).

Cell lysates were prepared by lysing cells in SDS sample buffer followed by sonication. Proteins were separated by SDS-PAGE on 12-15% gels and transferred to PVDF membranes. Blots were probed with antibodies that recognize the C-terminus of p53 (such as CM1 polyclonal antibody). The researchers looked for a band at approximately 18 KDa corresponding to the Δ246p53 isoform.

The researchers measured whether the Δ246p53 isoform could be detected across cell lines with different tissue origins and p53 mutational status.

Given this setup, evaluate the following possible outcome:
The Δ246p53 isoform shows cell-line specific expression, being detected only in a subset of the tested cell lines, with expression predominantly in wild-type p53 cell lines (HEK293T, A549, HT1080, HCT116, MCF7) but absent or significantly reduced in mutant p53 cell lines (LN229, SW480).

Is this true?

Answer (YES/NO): NO